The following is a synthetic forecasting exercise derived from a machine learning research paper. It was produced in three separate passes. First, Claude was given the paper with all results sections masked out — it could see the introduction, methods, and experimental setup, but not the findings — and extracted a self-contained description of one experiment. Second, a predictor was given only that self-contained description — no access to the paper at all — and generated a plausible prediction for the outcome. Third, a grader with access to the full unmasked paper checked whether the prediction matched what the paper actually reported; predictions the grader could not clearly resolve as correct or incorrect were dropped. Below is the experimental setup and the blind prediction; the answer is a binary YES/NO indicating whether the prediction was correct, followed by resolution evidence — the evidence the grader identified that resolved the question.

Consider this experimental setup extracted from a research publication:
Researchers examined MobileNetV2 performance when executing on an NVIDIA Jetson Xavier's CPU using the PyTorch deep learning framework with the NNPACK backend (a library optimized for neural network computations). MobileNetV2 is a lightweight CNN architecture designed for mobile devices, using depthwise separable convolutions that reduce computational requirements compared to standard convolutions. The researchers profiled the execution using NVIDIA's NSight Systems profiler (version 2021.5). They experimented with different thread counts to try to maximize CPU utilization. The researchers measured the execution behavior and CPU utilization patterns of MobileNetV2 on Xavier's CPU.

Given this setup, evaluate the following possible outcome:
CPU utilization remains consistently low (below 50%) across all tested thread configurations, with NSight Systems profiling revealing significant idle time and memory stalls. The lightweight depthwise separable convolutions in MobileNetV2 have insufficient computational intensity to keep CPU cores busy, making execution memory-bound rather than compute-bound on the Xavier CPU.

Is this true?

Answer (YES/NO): NO